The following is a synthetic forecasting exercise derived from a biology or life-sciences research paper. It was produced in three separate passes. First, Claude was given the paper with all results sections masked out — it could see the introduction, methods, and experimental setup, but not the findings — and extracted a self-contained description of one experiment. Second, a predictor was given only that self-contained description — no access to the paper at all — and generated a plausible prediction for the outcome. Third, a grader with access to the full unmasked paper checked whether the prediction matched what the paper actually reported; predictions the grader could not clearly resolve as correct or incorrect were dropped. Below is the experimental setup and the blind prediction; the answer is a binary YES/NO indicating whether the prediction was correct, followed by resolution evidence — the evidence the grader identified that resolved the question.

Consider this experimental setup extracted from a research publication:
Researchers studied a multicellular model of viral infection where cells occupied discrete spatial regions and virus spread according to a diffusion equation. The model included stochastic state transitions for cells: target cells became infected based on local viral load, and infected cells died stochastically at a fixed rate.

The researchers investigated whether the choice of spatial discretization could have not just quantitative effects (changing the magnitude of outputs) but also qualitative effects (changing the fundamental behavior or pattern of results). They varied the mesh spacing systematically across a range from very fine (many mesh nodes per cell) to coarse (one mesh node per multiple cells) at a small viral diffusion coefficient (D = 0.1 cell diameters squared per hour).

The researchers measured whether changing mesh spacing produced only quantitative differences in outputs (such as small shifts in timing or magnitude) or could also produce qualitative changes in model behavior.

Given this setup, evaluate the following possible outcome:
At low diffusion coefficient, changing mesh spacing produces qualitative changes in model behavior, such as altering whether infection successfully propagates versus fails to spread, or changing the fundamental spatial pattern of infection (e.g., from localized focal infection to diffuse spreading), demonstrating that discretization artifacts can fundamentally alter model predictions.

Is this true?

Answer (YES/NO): NO